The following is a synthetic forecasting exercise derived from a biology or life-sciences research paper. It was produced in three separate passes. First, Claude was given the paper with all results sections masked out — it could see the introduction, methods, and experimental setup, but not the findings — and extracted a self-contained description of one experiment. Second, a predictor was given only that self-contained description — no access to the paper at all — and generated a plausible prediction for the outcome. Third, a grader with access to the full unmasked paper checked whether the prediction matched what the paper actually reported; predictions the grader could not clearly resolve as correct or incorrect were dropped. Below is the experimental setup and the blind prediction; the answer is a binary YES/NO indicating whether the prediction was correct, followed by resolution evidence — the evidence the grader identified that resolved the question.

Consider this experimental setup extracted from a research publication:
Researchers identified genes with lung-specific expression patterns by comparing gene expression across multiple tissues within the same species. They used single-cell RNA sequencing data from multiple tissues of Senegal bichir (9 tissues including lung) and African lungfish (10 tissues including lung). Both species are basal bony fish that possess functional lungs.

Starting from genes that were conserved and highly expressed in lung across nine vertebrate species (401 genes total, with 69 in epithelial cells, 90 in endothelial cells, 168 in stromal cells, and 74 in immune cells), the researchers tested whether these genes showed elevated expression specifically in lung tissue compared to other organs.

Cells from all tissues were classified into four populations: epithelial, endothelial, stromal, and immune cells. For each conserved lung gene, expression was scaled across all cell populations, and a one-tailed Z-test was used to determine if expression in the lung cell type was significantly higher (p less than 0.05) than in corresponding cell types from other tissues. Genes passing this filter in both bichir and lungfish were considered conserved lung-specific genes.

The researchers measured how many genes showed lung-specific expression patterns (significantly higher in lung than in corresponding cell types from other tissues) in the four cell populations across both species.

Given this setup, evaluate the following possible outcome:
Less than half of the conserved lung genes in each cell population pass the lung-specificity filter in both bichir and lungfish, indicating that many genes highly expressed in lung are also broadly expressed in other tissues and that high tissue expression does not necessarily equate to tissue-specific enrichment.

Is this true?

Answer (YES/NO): YES